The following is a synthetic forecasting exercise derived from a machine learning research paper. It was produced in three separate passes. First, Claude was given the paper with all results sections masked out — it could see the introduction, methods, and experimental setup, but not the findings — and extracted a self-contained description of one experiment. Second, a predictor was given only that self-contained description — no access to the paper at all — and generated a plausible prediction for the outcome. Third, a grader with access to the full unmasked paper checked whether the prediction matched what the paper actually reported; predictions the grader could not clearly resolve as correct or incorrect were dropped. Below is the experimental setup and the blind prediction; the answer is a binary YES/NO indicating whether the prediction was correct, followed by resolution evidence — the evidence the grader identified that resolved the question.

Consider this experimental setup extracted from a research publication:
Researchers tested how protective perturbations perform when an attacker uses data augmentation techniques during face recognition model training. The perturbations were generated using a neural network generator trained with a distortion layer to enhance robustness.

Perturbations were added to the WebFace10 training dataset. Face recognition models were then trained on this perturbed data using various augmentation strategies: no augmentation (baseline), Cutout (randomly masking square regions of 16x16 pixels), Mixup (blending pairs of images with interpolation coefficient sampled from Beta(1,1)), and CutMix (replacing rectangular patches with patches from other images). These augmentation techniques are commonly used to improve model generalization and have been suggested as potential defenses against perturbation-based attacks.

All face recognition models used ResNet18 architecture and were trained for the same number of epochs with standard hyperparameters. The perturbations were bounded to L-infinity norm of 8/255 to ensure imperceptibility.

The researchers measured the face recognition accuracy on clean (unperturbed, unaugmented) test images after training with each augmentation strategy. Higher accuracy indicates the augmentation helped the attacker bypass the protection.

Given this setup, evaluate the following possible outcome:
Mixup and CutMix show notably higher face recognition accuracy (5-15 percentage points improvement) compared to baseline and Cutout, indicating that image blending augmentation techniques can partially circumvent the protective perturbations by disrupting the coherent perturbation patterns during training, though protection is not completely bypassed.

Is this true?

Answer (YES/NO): NO